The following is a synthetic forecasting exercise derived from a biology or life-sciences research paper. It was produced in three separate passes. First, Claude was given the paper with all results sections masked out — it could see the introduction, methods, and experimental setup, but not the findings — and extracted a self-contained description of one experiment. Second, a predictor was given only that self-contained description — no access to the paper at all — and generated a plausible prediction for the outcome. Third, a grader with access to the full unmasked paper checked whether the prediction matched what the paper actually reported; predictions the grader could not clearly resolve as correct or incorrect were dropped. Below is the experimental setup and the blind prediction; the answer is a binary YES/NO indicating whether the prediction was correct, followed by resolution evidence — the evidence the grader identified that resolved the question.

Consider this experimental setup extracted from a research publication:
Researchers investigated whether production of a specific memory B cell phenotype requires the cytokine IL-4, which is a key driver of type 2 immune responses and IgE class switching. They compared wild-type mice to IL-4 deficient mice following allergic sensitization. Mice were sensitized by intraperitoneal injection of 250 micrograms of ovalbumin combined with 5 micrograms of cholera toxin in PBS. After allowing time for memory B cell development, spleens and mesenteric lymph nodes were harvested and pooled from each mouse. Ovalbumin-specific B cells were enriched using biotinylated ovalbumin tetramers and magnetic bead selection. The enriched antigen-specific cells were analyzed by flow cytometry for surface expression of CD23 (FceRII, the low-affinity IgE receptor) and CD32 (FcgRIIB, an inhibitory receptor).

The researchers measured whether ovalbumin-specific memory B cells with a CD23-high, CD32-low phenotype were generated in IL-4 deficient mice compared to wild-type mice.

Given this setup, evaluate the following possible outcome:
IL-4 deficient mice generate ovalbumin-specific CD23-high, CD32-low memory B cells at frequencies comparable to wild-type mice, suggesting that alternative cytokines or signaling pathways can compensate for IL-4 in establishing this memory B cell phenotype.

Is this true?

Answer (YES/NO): NO